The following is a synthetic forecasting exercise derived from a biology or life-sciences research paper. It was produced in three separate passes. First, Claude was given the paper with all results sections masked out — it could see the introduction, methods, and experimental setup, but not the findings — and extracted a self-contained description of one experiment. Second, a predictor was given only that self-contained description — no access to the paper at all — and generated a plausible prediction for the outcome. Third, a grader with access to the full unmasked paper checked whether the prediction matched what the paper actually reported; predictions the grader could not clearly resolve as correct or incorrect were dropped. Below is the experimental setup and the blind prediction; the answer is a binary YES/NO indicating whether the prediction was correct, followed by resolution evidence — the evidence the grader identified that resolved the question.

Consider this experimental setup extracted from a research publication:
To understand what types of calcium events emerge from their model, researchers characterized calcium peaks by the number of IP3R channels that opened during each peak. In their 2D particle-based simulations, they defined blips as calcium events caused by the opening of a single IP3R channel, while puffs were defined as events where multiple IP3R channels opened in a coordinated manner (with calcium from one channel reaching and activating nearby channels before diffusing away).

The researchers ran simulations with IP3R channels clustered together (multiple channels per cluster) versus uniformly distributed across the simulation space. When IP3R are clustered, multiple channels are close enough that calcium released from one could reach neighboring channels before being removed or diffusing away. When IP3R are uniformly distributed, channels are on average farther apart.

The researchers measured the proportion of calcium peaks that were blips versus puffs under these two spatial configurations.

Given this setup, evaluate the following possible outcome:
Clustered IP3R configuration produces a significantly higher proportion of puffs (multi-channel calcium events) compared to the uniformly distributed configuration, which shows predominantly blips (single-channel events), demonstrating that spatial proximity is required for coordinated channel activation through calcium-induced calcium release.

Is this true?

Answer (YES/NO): NO